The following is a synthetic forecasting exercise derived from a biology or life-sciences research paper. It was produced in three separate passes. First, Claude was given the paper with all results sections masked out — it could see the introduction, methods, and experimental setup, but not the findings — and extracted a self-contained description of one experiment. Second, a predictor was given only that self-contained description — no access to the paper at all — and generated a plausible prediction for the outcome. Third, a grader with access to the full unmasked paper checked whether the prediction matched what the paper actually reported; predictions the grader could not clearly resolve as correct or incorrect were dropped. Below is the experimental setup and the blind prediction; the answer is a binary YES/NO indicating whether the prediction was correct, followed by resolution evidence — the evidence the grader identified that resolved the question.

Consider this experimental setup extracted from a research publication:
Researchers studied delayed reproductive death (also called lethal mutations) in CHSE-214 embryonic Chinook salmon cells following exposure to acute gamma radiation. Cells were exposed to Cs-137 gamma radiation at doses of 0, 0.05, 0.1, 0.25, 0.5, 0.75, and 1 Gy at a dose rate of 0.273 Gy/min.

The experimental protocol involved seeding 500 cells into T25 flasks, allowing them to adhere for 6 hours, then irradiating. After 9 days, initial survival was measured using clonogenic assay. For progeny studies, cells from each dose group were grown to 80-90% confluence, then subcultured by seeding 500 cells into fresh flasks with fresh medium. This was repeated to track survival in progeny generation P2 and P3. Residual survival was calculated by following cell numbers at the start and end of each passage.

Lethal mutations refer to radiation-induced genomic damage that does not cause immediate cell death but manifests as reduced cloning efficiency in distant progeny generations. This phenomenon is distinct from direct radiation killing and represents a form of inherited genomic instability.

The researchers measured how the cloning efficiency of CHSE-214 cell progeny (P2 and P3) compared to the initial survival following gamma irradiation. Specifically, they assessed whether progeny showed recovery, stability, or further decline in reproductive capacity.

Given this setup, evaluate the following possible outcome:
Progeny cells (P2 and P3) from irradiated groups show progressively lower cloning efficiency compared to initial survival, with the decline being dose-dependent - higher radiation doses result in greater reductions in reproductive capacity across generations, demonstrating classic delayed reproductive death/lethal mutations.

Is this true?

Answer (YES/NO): NO